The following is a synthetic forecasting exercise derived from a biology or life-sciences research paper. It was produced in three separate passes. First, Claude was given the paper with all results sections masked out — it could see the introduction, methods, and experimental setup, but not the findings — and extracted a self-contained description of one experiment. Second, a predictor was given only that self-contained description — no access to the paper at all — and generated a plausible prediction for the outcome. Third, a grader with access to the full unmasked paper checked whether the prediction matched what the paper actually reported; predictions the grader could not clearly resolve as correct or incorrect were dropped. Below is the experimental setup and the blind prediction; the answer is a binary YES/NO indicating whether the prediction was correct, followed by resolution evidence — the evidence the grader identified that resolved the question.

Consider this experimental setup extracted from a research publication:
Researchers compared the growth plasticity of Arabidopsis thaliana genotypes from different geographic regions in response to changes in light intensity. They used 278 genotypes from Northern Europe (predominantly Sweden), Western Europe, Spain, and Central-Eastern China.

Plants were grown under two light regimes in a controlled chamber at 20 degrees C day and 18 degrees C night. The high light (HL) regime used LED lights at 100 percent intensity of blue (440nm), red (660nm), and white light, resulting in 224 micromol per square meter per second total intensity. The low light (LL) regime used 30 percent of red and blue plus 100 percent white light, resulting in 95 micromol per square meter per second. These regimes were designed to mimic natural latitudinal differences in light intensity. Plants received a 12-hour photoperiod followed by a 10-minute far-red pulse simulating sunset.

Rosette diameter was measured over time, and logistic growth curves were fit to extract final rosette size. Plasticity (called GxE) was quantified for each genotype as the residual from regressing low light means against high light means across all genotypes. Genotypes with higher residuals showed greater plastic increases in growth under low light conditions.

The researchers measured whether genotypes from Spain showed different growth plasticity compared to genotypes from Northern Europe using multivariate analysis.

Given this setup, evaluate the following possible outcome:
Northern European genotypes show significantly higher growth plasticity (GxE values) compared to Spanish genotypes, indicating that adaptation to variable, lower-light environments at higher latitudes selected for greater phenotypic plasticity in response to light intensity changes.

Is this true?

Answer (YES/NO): NO